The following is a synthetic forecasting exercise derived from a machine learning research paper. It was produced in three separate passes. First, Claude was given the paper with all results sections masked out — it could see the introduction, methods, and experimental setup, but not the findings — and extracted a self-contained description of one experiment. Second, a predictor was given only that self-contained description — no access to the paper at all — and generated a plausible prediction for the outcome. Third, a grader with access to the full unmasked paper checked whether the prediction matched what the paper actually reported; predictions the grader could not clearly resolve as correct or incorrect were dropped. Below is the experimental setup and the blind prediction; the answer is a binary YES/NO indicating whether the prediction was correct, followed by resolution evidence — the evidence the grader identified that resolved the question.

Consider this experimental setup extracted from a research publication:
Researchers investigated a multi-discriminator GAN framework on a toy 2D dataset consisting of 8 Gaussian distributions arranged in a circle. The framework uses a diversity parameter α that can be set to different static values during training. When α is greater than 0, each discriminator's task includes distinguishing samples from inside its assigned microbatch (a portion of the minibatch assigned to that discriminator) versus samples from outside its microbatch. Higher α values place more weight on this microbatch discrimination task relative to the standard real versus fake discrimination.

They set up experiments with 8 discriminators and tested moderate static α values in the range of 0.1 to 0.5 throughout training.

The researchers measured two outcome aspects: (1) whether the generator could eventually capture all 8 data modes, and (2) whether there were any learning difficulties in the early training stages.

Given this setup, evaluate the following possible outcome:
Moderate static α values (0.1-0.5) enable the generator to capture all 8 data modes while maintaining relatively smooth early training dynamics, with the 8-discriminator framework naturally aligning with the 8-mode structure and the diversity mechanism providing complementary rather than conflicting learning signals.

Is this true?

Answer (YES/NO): NO